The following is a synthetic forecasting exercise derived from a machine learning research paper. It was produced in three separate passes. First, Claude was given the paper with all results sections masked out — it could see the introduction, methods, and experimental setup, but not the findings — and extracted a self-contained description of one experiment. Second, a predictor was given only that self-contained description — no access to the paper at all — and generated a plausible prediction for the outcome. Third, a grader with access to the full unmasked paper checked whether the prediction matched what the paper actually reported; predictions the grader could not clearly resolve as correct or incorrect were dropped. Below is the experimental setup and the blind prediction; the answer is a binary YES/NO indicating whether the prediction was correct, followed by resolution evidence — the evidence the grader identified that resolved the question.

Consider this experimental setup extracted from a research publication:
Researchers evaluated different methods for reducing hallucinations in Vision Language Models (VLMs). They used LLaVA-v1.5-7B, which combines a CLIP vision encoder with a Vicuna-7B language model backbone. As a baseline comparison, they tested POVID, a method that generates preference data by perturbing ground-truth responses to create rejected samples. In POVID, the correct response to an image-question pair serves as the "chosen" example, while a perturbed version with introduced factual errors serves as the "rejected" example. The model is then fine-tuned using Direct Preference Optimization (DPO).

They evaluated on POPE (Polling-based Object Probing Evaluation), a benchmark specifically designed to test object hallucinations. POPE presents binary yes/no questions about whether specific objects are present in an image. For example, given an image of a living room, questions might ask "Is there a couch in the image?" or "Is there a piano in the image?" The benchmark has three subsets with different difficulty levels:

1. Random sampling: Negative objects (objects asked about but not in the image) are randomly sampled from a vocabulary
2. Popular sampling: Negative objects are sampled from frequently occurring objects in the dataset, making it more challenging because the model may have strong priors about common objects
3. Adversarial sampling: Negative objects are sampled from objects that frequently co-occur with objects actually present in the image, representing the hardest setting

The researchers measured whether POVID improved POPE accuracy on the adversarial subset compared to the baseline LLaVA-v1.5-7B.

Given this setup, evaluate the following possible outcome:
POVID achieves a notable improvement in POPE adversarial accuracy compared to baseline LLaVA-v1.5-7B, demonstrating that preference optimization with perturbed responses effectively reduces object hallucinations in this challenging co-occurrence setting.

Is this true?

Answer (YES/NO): NO